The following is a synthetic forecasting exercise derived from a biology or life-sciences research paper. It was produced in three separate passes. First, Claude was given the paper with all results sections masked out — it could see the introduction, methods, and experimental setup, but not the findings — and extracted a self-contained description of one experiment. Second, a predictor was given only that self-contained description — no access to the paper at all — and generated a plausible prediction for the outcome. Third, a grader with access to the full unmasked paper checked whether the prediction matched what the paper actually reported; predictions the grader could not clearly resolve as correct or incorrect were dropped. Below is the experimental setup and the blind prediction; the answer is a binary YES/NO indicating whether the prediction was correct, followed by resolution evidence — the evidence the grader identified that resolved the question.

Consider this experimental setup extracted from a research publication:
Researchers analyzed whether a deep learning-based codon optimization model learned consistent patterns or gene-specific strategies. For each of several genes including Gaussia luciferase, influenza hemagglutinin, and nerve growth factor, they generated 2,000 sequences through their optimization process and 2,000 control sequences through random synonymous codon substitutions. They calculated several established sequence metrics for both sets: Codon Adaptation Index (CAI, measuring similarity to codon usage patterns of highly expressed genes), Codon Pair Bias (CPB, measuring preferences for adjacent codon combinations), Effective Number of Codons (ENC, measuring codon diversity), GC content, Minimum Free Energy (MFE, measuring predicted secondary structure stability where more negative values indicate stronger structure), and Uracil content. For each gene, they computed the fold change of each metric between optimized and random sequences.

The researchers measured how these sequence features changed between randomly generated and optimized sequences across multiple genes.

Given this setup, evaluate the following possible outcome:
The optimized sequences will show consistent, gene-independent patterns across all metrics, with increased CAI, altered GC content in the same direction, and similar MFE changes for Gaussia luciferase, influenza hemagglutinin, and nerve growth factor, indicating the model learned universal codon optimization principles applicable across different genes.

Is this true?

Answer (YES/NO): NO